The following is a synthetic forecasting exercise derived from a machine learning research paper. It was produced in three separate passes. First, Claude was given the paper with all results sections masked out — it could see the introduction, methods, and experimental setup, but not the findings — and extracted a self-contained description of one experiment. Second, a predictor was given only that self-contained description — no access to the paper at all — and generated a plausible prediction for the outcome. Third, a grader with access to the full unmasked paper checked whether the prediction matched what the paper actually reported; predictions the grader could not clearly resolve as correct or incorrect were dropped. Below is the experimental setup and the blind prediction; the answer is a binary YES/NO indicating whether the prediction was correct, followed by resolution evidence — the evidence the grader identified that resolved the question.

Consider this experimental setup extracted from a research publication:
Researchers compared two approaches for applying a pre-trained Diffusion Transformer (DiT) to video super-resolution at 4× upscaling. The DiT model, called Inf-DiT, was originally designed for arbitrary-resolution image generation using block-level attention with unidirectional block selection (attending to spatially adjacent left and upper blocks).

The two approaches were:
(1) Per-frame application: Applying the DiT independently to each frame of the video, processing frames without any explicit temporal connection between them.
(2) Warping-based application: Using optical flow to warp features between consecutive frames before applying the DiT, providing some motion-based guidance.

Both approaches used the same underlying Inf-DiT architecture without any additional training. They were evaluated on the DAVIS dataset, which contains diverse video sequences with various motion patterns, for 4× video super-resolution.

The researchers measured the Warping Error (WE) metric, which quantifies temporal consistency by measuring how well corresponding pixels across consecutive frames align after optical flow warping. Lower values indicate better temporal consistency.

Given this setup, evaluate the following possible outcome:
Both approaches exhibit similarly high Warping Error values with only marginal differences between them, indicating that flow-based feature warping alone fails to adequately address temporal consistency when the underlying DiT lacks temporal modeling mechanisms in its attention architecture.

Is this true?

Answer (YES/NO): NO